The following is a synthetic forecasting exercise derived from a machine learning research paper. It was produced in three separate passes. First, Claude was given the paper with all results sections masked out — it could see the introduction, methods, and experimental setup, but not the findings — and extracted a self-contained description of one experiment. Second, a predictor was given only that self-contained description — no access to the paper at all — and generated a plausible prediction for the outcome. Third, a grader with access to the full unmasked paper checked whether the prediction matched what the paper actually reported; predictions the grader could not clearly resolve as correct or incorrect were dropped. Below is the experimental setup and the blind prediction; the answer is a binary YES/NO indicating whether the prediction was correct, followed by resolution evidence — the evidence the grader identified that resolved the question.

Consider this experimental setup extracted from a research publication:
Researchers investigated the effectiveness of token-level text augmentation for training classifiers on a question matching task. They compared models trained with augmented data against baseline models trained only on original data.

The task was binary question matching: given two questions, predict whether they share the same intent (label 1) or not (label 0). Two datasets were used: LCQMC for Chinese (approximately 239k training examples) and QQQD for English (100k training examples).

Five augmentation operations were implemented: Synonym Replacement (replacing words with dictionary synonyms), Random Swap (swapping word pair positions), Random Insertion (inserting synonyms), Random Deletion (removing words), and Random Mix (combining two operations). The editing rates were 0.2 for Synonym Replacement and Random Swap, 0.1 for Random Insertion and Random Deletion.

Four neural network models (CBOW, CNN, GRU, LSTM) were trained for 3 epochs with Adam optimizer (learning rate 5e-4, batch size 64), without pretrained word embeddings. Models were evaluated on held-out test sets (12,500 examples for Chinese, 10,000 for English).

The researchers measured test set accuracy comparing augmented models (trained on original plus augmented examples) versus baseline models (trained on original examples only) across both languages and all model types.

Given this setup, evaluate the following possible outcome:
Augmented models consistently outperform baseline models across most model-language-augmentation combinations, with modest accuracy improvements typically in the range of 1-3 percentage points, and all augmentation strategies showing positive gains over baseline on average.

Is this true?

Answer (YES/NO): NO